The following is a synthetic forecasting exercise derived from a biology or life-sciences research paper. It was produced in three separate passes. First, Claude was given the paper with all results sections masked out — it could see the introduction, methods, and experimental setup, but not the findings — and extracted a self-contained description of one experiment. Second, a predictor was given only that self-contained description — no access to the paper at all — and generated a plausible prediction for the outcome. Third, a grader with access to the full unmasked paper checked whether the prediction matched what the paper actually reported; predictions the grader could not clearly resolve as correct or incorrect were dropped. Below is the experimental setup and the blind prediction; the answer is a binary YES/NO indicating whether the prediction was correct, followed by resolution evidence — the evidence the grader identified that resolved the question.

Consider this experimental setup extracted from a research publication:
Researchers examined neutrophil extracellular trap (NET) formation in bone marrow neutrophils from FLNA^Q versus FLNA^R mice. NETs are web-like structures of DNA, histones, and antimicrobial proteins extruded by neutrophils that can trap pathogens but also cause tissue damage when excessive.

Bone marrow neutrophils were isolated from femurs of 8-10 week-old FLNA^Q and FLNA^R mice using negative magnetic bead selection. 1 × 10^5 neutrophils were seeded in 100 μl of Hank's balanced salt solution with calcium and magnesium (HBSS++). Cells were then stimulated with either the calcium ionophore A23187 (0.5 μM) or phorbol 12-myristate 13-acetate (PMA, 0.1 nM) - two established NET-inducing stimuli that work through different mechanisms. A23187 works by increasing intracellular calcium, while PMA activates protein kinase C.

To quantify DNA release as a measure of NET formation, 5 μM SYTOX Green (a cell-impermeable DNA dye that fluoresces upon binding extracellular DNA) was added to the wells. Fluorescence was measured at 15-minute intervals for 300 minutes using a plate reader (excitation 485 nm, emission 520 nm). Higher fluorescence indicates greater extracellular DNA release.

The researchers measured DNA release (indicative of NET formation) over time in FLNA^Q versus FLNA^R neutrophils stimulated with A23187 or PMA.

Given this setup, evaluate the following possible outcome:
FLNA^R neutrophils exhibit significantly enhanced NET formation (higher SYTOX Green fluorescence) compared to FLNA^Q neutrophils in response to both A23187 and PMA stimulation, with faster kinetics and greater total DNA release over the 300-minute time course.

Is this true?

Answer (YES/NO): NO